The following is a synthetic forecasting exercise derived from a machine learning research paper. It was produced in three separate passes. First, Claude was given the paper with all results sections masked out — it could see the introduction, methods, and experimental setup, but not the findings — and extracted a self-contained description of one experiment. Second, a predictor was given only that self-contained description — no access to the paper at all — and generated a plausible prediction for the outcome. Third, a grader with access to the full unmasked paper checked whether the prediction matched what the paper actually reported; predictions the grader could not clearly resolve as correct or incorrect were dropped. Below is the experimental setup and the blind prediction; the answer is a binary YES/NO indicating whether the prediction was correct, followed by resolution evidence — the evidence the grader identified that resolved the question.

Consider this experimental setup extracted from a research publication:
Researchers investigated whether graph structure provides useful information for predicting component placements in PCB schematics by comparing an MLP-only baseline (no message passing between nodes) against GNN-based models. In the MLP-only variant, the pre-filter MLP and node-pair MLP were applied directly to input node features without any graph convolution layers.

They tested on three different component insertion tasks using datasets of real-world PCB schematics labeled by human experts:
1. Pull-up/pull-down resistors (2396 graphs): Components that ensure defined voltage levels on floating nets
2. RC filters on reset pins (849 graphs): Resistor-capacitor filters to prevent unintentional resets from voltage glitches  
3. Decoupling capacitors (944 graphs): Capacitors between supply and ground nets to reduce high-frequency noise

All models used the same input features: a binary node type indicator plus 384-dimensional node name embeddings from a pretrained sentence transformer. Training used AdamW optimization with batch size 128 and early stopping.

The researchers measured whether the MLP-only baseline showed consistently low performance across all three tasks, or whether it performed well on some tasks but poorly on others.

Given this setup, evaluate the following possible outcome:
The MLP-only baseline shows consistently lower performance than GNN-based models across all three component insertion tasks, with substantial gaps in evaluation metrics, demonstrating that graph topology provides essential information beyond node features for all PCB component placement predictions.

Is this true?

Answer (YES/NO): NO